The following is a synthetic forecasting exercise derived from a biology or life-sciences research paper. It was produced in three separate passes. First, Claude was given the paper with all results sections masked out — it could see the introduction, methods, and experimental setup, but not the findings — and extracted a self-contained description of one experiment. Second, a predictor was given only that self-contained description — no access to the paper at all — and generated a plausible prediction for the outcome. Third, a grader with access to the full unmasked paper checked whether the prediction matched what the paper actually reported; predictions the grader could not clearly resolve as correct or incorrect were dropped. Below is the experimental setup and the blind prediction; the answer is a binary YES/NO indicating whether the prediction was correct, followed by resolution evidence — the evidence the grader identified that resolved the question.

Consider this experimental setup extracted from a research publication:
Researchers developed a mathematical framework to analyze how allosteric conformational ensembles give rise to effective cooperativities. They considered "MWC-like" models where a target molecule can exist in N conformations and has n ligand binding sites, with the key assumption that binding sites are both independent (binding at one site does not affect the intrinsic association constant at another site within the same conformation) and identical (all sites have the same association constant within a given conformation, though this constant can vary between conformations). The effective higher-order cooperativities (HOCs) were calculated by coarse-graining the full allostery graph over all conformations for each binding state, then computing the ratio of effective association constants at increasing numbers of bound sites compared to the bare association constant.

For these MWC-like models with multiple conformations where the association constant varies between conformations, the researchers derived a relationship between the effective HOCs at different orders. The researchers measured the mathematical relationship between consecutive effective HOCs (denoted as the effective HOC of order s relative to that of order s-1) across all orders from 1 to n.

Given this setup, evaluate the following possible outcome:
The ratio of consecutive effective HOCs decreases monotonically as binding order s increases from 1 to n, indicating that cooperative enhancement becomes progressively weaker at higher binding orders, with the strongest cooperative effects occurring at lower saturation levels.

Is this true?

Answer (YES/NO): NO